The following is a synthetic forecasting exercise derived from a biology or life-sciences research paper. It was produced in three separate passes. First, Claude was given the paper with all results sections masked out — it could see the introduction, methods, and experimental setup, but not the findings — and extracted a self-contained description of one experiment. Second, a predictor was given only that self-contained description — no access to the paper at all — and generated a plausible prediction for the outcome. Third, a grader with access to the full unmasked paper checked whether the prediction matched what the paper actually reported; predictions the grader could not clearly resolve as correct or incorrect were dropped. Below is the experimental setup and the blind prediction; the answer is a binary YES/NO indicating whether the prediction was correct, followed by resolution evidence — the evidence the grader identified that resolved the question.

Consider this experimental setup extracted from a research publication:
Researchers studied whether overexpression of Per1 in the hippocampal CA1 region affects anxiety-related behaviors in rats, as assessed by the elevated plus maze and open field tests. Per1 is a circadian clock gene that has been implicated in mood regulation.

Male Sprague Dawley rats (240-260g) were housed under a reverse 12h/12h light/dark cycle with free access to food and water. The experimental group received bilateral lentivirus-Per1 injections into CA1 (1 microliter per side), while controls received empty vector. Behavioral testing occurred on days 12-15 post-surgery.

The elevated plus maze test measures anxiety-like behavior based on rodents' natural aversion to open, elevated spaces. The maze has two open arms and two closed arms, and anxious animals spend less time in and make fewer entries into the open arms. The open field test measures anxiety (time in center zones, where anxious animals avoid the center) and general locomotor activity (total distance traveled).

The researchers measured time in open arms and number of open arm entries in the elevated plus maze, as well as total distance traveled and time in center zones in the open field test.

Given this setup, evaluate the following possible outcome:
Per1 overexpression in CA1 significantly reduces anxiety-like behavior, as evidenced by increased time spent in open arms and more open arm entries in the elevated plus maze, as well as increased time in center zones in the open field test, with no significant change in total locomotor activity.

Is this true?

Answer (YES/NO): NO